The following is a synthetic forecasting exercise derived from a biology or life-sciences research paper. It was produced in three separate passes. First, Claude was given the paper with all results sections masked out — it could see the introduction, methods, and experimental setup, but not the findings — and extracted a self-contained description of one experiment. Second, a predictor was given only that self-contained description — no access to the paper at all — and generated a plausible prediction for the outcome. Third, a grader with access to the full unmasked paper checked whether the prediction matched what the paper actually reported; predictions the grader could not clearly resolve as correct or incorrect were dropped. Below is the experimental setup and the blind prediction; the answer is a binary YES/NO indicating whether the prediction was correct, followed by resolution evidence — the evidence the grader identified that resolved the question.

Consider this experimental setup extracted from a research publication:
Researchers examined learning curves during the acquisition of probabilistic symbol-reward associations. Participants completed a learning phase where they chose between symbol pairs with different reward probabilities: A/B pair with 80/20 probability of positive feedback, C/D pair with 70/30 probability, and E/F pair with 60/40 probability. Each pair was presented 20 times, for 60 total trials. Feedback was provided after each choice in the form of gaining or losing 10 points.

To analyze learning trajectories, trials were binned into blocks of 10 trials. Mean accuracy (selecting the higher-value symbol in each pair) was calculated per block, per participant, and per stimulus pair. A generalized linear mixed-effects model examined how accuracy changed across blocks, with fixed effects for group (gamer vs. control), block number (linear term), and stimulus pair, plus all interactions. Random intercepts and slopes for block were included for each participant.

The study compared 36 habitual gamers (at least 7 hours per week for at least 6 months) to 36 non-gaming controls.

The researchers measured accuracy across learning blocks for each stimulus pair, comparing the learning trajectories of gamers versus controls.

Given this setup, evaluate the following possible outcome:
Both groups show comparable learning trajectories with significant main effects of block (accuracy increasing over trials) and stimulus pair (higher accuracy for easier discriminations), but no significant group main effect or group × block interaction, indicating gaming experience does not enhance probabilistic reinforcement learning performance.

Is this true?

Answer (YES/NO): NO